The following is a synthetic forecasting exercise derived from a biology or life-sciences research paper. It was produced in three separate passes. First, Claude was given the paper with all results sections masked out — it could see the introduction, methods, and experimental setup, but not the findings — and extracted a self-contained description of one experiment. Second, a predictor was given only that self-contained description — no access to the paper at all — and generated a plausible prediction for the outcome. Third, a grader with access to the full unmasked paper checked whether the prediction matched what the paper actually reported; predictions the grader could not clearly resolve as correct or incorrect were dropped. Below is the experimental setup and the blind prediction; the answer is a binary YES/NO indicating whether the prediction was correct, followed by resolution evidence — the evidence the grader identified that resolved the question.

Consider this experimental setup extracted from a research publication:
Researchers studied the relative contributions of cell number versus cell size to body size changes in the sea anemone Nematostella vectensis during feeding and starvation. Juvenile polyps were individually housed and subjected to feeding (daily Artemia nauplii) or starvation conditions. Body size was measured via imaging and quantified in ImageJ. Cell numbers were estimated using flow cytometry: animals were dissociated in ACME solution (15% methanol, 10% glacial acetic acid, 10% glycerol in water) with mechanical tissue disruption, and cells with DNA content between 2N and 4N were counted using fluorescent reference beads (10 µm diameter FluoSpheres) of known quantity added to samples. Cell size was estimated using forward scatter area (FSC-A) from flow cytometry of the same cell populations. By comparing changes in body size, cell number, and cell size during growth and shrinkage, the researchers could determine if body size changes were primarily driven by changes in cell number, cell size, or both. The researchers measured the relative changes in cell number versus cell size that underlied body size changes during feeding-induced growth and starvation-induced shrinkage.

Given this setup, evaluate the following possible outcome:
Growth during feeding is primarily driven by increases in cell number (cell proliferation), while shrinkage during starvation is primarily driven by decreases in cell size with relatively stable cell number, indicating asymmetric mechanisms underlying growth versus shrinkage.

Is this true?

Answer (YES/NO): NO